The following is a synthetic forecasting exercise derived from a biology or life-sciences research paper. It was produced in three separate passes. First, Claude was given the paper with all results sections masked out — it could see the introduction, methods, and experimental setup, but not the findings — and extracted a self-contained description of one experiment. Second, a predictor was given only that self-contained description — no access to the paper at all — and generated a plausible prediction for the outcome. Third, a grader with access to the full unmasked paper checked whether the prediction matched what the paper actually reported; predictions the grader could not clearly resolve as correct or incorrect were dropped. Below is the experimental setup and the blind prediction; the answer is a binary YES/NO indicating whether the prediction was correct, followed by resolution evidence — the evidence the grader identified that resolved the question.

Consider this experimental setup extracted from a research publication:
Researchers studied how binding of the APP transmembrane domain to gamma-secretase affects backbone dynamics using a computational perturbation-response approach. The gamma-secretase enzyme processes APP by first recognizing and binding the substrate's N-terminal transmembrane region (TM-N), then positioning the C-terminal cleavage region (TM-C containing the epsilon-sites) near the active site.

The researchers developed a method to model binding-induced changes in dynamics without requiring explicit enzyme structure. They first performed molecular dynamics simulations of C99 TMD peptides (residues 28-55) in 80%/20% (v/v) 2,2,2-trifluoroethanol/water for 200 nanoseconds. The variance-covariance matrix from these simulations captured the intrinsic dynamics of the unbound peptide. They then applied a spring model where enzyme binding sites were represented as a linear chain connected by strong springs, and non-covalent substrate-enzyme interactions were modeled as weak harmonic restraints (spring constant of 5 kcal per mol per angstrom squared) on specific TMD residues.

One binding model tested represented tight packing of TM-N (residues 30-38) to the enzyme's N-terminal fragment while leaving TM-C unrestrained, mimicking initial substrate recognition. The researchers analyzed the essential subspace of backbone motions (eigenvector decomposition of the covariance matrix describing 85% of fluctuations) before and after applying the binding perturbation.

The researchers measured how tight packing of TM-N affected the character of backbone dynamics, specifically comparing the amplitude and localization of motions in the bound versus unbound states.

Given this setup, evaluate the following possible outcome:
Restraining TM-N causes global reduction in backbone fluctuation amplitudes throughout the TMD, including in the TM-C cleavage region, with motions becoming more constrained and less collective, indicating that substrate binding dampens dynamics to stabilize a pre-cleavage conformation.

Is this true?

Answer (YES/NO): NO